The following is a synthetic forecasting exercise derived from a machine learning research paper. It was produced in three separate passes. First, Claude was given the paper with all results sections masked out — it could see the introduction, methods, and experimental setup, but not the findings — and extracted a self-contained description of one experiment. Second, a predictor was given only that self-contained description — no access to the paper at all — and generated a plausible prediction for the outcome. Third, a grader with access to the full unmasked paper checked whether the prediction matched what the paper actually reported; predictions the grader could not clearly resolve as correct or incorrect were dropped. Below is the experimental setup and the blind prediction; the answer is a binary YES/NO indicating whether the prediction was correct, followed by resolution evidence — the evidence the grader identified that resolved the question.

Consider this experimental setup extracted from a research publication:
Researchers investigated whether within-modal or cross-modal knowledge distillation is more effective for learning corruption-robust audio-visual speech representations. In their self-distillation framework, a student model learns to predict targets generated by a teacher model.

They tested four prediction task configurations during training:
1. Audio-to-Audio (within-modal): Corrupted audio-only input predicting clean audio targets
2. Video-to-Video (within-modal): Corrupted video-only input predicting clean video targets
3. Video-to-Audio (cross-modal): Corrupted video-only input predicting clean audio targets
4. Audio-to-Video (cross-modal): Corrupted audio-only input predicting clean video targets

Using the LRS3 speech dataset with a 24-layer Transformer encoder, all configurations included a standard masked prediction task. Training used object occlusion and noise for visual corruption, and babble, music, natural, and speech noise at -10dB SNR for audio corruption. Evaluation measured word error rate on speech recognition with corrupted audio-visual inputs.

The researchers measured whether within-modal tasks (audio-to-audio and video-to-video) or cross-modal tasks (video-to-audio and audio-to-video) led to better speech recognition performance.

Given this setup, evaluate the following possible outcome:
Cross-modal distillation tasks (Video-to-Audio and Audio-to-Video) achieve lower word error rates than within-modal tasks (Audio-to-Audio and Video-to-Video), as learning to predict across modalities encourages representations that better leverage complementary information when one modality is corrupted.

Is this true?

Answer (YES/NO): YES